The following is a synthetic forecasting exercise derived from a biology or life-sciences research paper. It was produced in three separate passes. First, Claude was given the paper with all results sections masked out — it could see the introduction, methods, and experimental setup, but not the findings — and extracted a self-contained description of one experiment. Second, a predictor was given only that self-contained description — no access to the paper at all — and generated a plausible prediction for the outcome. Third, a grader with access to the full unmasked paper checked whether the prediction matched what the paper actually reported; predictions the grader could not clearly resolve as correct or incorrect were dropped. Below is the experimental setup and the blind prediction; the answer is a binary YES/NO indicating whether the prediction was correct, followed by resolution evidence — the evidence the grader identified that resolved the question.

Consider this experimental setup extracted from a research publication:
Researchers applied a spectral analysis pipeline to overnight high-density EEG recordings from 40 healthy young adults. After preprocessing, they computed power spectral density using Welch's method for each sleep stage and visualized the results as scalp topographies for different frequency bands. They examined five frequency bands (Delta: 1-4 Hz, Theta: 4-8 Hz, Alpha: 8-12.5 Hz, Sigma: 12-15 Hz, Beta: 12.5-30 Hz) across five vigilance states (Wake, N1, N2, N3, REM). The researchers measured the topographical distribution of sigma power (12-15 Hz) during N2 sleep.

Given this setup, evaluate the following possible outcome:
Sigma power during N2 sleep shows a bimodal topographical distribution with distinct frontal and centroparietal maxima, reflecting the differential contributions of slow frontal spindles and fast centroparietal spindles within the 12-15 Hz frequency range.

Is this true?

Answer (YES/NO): NO